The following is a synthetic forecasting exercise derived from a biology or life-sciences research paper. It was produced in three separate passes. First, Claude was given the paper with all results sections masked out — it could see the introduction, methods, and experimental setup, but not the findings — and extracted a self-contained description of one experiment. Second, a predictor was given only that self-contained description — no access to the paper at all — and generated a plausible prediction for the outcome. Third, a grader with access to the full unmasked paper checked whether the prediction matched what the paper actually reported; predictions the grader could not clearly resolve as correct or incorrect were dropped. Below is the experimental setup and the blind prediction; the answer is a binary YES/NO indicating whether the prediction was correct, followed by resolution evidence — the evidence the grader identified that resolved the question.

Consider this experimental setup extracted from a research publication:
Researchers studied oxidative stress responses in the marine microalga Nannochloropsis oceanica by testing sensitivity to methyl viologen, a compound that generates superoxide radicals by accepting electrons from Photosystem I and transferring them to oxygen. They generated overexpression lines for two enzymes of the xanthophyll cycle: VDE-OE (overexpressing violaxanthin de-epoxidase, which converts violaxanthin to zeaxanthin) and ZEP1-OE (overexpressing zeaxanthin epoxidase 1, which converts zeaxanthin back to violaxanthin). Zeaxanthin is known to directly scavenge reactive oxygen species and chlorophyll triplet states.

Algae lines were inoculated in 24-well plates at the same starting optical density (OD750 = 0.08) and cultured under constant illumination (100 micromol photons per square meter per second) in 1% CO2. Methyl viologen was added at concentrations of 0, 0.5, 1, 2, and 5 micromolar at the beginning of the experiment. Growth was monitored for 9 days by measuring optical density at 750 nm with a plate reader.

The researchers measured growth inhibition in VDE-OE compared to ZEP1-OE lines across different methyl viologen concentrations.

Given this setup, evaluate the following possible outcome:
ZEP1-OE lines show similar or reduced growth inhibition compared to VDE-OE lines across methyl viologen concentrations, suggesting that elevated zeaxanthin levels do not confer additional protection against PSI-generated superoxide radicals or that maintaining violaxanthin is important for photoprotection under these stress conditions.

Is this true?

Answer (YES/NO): NO